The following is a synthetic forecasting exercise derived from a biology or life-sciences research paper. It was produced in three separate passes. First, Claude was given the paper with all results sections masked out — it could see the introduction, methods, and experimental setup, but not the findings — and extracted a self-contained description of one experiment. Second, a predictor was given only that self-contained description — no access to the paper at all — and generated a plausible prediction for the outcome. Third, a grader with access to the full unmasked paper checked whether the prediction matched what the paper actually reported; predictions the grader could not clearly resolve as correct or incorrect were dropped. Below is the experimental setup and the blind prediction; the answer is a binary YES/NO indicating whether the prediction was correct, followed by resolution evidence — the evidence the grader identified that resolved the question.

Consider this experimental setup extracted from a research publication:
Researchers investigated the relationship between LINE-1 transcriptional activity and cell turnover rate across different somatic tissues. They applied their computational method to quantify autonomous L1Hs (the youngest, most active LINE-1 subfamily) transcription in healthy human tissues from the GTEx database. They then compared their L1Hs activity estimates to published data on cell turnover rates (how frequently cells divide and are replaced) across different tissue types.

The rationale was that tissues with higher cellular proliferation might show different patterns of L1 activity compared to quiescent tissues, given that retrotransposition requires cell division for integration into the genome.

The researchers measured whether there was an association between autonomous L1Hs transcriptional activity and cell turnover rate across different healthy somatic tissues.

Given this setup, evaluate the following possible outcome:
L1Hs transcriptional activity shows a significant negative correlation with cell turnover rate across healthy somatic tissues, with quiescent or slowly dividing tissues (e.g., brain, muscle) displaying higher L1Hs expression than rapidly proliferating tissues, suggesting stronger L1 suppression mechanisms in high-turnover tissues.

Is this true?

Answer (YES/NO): NO